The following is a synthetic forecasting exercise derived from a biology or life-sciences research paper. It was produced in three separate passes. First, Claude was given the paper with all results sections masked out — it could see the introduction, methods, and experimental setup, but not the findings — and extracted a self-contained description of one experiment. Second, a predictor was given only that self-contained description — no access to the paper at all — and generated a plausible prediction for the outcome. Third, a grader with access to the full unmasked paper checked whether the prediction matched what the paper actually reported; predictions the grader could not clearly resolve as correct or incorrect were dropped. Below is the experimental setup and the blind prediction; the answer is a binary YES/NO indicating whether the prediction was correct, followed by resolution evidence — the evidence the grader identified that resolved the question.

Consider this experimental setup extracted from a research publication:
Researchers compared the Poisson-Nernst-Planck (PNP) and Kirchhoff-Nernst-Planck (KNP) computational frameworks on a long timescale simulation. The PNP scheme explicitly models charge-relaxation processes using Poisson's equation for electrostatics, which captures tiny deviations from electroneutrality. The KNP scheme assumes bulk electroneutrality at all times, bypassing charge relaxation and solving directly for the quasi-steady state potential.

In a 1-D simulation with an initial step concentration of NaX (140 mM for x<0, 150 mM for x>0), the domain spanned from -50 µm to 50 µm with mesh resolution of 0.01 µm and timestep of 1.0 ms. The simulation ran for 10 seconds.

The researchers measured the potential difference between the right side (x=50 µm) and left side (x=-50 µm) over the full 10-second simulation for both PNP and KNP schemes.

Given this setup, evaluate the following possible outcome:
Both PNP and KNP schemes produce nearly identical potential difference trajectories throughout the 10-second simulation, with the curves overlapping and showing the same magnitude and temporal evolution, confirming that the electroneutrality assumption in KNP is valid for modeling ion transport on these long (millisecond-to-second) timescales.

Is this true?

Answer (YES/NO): YES